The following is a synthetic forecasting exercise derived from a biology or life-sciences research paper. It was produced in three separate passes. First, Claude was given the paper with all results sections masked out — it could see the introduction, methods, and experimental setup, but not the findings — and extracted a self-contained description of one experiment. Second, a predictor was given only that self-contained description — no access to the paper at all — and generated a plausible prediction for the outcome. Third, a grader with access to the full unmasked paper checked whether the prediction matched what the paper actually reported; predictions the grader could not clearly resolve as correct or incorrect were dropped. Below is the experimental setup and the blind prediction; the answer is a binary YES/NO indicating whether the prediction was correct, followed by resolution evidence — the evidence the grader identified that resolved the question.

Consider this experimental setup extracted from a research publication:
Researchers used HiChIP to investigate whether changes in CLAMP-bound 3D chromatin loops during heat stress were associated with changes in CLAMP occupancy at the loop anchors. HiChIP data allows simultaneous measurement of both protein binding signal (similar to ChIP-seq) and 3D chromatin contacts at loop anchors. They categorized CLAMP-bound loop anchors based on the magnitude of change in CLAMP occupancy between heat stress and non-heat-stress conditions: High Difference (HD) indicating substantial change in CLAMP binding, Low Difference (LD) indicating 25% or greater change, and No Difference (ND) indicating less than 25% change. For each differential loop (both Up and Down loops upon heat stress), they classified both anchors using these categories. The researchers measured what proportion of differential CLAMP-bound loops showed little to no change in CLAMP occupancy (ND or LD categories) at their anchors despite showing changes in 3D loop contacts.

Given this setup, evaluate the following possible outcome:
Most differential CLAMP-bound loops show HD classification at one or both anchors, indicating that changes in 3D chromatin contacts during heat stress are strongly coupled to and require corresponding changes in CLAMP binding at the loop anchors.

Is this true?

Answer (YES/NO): NO